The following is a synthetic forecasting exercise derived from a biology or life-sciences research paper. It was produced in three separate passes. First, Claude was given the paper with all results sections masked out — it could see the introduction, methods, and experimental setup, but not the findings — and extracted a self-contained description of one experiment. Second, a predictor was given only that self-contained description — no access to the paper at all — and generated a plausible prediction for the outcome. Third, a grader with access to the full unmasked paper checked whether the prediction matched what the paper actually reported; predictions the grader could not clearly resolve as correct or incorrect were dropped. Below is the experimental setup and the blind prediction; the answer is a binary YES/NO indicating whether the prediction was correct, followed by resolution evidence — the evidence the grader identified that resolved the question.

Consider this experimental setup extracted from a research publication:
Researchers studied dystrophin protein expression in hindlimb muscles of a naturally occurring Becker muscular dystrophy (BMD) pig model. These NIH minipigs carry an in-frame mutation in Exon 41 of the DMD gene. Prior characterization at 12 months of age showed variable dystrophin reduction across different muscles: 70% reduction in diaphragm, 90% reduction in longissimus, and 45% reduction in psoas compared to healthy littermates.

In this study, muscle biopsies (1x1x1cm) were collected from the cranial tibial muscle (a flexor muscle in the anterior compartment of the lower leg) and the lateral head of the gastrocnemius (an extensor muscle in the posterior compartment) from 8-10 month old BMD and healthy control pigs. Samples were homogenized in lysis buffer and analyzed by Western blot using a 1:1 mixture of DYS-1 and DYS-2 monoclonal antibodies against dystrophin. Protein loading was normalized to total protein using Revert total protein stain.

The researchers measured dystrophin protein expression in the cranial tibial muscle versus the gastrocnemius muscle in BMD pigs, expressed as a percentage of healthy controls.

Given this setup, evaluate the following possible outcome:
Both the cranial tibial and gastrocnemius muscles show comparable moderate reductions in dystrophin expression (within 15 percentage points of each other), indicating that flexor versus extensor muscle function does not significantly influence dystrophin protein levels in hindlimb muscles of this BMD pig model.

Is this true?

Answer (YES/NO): YES